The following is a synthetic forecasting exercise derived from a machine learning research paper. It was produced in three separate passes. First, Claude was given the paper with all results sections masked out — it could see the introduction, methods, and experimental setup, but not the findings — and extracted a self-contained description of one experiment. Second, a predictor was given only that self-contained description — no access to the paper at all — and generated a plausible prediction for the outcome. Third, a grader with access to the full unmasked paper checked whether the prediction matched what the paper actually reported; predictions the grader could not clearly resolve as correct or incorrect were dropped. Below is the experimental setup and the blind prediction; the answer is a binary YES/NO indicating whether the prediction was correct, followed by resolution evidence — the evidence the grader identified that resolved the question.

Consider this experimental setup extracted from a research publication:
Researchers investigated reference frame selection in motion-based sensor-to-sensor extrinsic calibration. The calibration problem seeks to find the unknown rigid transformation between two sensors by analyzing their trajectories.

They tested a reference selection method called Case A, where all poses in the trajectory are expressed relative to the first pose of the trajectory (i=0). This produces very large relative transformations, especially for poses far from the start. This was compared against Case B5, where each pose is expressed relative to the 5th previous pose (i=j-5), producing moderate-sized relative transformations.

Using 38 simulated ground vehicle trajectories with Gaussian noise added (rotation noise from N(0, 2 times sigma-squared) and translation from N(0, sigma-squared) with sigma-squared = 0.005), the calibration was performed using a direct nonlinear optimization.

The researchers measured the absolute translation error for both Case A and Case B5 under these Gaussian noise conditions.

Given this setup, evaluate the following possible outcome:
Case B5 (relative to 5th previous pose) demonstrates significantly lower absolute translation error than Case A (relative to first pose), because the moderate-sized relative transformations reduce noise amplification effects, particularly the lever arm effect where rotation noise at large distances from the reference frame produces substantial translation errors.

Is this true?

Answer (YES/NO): YES